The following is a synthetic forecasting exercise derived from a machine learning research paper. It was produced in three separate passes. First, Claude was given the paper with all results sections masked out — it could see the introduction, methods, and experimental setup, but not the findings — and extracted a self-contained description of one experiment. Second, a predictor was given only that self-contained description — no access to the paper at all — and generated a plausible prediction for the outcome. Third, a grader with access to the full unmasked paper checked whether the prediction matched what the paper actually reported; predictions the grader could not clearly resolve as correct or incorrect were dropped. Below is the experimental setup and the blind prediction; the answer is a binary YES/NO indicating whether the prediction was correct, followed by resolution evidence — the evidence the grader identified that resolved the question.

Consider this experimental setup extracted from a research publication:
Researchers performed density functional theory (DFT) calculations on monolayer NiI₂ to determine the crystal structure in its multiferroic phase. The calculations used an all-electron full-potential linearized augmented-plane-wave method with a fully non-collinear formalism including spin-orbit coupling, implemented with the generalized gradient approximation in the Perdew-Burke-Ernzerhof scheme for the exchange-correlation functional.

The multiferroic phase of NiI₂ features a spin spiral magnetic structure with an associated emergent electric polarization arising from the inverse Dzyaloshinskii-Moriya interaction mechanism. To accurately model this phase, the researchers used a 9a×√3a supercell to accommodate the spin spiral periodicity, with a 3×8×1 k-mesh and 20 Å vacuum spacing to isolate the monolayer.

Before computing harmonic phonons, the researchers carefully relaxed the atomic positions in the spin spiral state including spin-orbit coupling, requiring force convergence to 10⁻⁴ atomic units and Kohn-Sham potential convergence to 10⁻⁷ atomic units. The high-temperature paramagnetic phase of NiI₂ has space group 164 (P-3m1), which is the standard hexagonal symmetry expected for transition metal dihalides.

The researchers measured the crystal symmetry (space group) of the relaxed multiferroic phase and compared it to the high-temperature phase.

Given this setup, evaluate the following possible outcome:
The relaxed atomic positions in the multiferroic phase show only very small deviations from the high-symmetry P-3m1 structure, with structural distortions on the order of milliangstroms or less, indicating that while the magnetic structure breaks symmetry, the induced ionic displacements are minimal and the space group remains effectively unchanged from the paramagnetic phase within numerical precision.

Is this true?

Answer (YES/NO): NO